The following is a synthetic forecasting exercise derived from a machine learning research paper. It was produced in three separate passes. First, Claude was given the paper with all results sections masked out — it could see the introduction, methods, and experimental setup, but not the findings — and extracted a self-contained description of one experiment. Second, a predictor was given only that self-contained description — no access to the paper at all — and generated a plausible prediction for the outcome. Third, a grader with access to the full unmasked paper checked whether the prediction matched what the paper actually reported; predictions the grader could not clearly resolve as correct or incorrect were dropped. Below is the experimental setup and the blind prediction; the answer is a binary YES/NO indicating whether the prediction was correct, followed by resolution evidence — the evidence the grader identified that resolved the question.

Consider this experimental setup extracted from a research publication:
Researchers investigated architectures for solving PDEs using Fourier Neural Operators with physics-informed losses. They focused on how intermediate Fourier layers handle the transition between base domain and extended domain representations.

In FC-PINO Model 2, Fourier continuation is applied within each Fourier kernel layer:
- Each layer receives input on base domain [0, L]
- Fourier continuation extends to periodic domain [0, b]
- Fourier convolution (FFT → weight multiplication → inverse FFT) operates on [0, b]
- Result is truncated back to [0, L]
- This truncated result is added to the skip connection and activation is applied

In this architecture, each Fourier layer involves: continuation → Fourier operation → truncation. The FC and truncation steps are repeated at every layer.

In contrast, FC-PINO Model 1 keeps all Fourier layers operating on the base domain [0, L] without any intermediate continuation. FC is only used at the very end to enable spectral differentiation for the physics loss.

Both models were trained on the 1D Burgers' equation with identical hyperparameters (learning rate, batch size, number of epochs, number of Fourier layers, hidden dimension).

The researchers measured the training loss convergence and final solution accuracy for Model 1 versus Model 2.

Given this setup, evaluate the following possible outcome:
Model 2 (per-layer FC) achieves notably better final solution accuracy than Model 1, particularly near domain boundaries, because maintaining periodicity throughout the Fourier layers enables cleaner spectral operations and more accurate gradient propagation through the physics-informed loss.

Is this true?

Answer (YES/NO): NO